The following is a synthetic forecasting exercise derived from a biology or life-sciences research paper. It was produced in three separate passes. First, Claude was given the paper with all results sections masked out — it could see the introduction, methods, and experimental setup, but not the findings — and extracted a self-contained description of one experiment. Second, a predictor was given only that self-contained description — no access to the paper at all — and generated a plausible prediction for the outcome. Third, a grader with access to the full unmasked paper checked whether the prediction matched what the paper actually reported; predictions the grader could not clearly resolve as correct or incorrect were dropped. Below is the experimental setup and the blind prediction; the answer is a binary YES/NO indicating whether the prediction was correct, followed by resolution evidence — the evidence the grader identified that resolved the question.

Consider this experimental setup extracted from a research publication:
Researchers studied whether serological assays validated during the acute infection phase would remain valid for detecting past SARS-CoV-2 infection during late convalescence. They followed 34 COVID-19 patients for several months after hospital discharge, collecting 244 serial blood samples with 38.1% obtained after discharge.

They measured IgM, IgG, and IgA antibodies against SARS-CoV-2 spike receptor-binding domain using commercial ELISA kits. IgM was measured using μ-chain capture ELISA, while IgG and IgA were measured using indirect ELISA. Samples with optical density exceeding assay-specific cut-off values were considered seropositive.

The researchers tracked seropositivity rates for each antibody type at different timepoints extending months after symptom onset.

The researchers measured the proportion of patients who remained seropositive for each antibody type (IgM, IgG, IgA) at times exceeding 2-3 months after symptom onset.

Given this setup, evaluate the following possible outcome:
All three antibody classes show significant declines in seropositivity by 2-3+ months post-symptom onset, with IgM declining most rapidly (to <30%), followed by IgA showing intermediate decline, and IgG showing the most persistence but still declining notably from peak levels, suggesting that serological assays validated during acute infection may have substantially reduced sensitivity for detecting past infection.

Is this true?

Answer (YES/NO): NO